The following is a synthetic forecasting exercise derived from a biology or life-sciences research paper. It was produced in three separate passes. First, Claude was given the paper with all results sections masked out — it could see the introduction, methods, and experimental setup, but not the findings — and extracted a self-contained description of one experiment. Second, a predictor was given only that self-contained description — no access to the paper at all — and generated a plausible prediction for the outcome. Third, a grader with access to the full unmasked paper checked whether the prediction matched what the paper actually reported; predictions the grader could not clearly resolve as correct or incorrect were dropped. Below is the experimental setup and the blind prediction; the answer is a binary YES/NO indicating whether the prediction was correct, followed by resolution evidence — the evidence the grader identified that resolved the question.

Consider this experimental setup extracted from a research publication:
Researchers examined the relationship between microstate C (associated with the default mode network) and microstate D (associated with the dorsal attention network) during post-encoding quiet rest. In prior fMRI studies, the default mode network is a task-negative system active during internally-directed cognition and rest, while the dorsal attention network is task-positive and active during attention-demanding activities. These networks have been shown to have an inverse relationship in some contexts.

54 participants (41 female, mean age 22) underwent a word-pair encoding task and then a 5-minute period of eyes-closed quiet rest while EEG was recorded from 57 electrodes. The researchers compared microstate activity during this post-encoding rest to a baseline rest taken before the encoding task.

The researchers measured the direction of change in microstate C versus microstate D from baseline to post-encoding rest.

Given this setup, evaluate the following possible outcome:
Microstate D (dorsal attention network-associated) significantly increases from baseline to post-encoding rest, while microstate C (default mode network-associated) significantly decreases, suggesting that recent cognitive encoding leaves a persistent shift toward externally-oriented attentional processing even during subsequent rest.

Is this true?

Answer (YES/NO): YES